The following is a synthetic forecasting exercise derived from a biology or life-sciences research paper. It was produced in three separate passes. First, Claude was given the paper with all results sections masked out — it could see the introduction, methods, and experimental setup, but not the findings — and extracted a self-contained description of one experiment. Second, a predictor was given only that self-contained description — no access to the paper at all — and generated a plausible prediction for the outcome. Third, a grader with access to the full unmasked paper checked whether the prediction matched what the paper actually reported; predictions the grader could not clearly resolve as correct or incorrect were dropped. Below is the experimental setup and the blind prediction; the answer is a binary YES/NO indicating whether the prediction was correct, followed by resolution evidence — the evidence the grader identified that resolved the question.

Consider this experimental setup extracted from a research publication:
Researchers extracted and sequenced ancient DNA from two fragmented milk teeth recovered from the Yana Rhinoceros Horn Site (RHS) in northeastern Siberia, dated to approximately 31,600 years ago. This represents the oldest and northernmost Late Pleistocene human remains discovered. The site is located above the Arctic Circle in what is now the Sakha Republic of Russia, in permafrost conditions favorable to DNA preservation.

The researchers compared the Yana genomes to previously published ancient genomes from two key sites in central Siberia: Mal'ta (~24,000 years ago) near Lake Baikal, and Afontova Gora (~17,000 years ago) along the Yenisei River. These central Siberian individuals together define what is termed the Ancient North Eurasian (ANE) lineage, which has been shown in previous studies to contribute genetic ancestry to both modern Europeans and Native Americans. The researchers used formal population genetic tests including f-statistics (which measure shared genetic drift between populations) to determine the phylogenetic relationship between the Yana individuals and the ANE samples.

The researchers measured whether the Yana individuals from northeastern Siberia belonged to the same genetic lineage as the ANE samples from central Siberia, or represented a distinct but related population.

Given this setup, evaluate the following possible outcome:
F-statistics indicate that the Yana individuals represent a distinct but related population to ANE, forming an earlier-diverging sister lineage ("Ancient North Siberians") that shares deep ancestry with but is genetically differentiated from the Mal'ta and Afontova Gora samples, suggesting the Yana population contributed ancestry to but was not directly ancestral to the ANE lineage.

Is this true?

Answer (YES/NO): NO